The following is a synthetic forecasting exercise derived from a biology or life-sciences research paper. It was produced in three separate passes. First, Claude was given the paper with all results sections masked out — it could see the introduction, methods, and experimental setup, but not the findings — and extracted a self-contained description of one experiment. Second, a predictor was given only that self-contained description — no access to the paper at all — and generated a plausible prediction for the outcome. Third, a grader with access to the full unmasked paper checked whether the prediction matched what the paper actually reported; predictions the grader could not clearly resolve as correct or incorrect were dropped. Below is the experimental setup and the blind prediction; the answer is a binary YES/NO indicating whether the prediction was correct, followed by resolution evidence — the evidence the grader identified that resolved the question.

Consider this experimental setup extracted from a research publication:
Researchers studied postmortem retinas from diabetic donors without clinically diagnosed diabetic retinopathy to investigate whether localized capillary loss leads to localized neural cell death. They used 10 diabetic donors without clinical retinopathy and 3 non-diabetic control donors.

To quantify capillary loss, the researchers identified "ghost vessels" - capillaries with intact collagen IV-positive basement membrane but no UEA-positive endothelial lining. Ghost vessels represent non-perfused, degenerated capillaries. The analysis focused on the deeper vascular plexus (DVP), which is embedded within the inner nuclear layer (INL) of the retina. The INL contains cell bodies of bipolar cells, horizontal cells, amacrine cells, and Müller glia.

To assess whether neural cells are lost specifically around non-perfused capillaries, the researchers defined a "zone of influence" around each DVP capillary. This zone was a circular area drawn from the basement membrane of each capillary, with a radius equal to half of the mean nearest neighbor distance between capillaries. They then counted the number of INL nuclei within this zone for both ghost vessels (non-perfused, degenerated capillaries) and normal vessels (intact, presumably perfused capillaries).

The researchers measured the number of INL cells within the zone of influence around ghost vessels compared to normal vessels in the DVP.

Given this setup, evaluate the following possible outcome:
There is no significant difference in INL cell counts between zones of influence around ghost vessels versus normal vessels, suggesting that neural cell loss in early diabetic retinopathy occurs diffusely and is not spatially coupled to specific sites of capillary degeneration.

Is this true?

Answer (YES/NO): YES